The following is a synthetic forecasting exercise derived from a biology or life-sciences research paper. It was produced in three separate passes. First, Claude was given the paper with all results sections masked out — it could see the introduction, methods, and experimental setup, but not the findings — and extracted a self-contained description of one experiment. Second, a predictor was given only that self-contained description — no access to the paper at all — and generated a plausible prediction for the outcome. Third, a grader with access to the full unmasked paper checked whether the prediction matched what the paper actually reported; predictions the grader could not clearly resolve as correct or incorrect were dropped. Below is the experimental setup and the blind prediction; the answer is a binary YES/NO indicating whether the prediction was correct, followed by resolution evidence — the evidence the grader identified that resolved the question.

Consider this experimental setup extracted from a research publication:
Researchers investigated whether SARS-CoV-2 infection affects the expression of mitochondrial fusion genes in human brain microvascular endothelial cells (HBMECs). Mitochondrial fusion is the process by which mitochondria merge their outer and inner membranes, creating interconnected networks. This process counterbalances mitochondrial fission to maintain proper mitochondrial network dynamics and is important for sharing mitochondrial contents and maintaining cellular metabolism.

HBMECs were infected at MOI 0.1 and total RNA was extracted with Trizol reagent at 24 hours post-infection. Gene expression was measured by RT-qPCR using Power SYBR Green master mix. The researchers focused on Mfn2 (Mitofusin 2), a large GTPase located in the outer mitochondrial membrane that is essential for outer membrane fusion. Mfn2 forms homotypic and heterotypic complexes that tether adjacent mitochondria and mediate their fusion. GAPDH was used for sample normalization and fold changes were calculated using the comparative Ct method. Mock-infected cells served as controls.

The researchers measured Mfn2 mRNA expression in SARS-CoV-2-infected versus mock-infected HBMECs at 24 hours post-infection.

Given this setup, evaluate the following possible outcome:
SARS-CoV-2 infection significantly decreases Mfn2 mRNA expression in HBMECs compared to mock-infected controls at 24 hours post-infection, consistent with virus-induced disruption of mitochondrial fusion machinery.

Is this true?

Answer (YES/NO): NO